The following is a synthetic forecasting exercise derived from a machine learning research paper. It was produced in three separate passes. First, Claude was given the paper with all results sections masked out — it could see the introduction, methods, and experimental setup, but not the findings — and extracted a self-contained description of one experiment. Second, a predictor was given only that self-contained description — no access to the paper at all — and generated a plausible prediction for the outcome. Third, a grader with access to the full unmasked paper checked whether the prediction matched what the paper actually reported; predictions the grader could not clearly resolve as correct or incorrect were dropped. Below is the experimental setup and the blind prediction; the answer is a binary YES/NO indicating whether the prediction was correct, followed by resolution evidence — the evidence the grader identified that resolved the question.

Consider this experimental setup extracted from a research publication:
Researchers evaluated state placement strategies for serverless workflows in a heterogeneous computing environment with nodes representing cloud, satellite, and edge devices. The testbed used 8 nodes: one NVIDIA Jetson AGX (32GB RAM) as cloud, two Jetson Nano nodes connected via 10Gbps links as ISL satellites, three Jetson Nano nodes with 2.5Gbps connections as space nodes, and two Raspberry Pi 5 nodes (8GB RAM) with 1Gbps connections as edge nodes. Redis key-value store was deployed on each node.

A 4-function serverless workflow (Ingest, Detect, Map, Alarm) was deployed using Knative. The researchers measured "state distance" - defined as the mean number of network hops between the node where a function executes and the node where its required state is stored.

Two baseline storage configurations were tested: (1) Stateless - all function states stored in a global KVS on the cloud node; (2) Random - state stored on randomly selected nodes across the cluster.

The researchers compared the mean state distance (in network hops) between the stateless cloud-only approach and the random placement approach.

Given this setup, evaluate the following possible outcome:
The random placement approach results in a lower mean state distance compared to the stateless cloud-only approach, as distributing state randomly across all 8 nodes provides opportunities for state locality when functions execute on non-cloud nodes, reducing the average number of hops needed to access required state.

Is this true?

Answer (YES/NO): YES